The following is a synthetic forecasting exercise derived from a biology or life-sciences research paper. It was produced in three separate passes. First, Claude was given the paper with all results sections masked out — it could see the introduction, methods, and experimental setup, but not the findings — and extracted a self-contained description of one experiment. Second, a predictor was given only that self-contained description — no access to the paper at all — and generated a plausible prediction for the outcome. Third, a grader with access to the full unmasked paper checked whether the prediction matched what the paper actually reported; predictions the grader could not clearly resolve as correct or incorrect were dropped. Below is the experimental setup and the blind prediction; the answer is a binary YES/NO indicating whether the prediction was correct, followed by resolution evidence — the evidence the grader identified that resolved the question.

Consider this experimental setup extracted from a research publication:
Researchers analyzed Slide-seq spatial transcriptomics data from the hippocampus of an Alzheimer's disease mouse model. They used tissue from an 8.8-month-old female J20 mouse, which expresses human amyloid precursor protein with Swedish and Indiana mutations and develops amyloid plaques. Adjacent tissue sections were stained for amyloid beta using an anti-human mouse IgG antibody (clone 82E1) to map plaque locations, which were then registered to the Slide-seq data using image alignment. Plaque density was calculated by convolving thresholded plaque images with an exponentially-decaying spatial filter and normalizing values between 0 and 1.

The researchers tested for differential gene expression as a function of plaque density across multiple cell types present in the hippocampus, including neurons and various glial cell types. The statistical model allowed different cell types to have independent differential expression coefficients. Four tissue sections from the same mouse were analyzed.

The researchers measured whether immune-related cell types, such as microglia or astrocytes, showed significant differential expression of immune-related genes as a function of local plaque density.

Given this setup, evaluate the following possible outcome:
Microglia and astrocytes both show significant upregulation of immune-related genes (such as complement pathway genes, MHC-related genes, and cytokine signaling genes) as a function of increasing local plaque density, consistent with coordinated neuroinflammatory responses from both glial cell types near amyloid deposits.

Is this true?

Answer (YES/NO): YES